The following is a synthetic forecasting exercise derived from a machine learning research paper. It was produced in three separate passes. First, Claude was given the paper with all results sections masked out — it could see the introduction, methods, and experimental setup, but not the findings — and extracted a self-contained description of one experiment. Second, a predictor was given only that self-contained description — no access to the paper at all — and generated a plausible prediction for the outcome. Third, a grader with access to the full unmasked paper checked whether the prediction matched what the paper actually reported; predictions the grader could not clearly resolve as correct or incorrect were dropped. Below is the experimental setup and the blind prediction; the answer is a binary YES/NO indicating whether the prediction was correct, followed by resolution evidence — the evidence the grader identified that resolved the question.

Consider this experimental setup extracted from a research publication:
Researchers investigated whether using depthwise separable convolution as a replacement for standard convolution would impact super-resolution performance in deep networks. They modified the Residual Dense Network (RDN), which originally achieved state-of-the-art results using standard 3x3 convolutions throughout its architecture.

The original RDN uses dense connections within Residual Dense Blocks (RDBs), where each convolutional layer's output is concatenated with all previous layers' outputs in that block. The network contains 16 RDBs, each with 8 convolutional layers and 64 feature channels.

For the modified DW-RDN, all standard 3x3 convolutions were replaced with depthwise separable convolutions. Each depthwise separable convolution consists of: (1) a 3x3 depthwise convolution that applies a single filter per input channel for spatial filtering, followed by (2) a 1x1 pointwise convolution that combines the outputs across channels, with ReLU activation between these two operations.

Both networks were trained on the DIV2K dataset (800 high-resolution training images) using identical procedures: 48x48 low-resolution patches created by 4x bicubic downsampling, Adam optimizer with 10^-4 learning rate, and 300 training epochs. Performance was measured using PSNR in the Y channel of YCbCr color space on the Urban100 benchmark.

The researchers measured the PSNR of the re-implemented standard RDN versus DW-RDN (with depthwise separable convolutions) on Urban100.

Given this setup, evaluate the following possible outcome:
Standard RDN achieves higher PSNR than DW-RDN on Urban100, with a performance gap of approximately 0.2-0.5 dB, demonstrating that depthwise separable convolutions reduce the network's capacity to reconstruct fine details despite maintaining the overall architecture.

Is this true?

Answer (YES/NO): YES